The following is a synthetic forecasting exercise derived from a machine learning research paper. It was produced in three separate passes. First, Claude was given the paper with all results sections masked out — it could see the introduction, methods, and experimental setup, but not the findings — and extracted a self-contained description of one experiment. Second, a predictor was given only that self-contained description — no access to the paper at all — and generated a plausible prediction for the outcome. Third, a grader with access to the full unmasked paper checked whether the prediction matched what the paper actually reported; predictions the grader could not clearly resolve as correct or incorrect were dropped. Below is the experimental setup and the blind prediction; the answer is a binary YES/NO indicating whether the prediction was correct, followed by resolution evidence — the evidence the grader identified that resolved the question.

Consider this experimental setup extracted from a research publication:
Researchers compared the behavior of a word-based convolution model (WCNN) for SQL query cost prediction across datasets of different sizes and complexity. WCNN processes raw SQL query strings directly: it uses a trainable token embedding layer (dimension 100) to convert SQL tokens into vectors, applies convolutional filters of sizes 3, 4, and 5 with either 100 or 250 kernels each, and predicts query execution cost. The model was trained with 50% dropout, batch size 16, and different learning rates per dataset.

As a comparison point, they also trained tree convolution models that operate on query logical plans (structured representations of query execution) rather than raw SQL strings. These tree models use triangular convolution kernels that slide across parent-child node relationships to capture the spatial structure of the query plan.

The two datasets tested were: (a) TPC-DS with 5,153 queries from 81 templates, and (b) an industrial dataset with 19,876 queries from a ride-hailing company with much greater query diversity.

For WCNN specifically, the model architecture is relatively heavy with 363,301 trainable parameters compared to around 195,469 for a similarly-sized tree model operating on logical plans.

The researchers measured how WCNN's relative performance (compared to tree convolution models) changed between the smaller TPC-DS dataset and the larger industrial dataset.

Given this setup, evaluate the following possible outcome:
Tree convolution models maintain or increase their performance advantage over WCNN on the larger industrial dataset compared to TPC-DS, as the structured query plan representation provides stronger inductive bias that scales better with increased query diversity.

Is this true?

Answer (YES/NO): NO